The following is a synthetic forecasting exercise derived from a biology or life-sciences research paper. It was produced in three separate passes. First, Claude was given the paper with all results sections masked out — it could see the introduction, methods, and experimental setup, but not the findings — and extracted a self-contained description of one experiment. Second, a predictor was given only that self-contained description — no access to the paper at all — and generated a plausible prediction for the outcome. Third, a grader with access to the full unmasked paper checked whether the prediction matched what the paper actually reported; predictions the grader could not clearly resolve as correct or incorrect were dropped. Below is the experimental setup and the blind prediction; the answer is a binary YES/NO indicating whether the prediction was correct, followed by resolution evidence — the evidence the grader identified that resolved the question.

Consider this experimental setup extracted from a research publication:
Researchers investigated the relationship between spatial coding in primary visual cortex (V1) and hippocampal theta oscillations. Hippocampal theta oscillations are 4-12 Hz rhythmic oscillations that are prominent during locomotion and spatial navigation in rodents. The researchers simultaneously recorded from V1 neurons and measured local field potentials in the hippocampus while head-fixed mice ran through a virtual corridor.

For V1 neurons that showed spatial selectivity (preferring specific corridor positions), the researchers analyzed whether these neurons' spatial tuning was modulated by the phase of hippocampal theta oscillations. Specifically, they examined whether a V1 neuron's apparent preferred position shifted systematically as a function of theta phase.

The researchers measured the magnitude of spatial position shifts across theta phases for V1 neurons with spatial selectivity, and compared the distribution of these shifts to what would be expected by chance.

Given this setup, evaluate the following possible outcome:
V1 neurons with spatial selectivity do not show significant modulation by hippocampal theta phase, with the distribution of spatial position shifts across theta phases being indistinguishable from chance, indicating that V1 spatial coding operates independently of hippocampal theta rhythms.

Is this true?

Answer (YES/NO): NO